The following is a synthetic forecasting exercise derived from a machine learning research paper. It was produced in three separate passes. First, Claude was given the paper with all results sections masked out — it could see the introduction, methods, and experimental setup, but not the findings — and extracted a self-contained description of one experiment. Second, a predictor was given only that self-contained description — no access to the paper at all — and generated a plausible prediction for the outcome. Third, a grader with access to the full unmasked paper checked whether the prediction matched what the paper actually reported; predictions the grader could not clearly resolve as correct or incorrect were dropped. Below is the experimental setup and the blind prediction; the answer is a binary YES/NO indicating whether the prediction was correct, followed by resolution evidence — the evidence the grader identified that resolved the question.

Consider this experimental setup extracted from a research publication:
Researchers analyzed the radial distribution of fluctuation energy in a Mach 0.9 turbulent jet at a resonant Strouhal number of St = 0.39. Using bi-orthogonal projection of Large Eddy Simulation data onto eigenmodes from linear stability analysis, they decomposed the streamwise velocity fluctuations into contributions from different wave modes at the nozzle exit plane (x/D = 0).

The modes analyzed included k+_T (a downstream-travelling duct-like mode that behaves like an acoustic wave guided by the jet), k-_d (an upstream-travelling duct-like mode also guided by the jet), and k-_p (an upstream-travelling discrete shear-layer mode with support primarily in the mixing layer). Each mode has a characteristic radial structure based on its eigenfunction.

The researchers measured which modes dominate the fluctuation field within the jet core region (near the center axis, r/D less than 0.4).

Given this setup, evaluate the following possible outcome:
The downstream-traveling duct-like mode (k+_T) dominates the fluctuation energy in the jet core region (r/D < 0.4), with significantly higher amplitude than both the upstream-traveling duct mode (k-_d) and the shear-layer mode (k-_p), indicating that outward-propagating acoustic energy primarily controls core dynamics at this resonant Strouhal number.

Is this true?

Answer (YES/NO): NO